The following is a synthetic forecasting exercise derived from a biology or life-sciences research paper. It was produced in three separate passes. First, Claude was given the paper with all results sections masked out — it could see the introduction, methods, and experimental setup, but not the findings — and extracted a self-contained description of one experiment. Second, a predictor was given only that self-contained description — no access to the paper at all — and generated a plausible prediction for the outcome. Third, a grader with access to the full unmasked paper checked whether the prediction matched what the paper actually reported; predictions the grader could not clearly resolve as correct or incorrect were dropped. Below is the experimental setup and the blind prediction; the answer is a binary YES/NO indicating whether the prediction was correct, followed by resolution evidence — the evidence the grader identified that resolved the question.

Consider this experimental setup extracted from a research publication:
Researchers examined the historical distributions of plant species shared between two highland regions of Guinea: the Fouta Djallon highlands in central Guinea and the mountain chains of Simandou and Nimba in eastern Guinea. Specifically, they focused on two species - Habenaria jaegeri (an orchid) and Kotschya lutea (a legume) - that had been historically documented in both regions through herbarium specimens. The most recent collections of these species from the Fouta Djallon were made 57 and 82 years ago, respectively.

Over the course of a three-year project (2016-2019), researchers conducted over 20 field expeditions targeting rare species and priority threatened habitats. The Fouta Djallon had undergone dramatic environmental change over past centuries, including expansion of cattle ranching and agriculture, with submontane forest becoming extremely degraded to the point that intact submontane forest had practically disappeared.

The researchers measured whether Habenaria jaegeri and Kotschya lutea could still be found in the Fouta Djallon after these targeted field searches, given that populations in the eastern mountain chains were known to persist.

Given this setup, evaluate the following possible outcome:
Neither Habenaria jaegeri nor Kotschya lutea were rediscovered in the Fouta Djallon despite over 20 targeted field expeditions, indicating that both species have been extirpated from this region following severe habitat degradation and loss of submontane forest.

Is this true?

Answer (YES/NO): YES